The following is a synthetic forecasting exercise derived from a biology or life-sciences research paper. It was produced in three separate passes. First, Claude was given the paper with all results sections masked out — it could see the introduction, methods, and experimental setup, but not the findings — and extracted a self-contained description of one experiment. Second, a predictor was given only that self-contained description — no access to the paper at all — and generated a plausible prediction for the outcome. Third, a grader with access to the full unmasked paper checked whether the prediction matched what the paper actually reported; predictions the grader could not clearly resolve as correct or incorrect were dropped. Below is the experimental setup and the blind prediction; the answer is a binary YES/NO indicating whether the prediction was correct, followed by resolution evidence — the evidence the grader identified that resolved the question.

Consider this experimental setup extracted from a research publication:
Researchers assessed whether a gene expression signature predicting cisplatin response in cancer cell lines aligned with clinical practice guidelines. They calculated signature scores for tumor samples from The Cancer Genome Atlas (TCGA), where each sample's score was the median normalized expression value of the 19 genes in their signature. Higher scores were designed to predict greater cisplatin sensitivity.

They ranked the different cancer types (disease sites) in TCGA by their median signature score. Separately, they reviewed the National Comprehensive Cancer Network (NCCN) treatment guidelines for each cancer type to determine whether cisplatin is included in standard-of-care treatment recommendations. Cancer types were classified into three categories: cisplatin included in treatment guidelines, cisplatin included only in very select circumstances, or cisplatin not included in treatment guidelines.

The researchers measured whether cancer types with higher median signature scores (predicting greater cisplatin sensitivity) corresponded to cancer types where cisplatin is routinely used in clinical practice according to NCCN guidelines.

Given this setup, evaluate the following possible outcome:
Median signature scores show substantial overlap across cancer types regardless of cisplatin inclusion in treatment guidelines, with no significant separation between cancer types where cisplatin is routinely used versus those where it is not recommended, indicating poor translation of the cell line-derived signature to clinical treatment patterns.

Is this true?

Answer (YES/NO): NO